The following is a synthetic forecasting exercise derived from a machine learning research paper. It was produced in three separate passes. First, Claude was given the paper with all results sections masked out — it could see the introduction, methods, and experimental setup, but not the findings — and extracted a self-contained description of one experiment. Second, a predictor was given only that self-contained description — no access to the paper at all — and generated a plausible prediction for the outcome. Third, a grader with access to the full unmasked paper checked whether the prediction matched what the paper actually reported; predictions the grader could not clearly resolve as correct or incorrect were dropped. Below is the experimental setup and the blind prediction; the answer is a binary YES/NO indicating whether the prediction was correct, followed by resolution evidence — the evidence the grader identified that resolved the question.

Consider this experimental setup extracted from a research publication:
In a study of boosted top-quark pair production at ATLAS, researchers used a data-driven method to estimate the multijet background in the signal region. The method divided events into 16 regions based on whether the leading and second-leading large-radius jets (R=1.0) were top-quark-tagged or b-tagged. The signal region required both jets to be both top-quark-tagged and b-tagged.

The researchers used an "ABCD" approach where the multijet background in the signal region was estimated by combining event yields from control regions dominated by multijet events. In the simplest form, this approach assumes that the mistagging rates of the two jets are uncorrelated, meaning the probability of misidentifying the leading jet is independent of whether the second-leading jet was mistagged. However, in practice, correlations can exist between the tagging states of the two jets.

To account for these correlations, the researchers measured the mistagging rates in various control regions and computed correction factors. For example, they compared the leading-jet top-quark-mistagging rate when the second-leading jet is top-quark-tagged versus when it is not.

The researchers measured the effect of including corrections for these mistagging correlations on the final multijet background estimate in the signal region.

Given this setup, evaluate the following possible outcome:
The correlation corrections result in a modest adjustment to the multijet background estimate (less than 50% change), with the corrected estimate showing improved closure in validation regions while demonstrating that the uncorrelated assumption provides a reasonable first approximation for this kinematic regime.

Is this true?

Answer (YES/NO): YES